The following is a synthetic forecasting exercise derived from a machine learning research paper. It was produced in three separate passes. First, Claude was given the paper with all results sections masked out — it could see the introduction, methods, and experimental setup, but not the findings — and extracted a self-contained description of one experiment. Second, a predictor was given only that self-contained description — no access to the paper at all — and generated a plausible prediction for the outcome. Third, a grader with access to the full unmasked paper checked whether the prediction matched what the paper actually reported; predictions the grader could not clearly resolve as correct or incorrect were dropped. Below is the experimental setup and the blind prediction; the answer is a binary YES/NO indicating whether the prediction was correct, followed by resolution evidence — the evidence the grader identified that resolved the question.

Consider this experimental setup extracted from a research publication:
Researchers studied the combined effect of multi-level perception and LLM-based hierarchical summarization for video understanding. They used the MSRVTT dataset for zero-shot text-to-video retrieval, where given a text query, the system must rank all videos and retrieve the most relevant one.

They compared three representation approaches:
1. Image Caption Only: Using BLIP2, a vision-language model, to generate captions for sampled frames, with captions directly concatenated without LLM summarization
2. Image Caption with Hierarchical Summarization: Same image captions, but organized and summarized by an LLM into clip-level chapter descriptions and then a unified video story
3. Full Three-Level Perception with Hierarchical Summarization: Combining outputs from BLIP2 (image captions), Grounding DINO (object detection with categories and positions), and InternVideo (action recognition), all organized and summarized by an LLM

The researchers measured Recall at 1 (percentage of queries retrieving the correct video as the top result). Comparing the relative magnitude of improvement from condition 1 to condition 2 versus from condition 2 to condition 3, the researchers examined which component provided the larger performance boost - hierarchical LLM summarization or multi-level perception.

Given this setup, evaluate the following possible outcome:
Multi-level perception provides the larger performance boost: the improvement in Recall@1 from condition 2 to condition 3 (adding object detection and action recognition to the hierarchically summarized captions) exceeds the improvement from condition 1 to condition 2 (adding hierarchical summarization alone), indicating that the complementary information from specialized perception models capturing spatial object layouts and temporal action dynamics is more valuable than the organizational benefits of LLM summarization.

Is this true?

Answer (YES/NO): NO